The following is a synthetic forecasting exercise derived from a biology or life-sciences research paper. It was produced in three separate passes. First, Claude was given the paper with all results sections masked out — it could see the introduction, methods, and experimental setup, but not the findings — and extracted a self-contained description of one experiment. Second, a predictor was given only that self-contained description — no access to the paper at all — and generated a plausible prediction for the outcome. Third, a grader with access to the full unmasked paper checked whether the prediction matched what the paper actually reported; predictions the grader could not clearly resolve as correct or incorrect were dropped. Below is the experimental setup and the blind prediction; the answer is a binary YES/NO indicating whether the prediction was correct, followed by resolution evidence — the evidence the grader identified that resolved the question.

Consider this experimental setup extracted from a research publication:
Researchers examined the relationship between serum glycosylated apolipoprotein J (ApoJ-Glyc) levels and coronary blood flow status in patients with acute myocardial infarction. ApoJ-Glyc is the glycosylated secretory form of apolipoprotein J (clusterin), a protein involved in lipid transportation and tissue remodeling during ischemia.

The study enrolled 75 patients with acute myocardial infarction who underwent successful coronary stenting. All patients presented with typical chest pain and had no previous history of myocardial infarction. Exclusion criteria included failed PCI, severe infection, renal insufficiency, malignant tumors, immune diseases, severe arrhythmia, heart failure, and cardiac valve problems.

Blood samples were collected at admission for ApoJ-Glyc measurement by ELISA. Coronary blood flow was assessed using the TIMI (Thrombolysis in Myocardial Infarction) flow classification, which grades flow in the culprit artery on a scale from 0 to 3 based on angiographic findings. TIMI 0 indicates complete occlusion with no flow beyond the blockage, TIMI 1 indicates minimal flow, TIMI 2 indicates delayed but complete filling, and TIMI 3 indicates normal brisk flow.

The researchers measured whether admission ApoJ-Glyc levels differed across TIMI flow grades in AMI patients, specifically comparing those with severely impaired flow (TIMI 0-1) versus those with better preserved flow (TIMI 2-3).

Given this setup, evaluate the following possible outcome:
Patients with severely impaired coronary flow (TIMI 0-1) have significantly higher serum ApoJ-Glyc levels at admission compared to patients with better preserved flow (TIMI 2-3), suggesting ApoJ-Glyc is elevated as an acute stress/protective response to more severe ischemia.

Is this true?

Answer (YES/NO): NO